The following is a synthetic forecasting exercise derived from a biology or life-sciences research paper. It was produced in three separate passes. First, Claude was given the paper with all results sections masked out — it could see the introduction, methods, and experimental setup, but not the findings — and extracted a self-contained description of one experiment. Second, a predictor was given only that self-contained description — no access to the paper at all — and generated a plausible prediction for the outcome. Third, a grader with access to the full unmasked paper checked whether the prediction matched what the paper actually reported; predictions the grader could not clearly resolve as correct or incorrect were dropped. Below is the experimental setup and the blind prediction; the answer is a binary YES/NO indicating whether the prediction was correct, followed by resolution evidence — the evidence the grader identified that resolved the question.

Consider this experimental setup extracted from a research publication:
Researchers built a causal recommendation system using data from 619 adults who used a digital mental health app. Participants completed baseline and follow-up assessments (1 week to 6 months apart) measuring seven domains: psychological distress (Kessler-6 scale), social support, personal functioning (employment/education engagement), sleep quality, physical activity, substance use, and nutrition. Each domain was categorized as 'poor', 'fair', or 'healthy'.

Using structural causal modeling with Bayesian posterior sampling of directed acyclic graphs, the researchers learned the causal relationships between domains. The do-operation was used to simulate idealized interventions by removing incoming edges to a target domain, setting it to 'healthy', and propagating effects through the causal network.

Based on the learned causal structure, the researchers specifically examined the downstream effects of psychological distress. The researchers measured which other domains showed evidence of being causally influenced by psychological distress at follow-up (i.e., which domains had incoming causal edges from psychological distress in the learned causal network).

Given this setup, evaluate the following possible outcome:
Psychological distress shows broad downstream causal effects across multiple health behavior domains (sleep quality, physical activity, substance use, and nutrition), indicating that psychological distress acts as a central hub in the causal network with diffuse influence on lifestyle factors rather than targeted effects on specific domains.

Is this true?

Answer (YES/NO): NO